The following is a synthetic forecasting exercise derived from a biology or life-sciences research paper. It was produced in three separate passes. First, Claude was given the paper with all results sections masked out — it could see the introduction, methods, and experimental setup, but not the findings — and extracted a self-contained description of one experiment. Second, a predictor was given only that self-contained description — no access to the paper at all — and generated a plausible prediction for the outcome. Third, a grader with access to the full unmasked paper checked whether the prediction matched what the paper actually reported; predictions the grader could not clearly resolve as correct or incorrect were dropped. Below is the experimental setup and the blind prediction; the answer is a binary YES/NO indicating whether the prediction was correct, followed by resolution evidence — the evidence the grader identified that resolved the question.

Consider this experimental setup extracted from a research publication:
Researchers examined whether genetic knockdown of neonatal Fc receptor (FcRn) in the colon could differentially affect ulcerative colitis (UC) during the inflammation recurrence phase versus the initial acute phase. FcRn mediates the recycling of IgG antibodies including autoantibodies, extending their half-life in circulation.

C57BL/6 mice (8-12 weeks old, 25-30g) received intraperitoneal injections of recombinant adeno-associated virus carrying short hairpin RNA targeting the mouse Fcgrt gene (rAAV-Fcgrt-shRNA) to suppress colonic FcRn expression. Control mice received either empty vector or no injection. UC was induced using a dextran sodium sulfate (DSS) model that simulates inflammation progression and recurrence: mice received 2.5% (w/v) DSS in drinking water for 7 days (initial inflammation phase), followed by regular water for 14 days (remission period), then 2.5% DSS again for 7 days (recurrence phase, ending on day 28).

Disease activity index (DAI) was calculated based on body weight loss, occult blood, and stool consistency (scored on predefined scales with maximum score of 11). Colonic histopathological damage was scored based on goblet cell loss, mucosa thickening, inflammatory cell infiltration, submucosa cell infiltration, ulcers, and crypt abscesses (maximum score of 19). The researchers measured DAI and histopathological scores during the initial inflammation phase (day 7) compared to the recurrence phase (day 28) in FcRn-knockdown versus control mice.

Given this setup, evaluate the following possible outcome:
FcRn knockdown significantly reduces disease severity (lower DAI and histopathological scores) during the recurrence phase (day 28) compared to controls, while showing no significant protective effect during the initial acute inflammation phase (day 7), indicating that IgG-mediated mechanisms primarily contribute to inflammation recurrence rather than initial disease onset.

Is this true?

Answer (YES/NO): NO